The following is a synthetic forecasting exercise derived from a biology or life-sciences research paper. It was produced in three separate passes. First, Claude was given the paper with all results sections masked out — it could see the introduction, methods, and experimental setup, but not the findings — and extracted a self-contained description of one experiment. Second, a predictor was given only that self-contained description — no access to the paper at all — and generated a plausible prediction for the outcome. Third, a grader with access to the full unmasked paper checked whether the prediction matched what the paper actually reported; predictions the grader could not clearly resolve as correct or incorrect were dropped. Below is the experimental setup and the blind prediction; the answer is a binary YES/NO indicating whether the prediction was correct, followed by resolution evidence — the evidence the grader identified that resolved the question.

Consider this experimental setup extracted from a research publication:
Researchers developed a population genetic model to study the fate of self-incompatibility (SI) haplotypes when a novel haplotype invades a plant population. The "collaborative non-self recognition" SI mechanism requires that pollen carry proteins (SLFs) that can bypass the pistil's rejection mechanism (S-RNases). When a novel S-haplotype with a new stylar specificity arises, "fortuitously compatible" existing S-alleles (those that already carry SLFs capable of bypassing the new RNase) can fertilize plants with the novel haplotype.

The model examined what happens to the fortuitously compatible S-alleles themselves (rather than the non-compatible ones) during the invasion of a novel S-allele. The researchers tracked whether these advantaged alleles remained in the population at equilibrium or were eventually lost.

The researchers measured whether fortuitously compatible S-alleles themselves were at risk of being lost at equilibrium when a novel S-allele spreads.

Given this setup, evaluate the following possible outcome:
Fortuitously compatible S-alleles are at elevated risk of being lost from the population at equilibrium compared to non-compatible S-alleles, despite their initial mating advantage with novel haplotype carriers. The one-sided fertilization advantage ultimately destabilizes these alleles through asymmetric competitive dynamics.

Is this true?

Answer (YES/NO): NO